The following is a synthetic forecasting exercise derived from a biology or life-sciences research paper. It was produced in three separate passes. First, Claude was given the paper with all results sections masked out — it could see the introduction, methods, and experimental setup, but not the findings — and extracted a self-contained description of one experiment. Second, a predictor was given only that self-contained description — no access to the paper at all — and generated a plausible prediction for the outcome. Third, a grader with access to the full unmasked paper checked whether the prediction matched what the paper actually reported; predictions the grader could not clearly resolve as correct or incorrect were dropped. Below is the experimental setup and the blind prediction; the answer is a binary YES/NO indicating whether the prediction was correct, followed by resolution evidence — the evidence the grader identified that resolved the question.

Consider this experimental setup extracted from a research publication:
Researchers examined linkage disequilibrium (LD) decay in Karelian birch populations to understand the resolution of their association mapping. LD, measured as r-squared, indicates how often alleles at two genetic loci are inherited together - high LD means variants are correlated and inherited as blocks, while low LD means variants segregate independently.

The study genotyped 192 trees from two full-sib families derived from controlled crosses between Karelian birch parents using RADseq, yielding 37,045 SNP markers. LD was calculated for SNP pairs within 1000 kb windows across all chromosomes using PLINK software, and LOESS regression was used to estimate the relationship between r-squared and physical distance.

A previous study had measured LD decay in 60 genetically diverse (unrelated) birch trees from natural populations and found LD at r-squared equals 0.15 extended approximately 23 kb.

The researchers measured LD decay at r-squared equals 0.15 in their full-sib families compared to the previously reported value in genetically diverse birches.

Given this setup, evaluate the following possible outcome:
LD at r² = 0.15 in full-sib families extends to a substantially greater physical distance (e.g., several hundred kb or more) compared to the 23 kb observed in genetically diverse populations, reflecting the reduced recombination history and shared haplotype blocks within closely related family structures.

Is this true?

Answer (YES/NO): NO